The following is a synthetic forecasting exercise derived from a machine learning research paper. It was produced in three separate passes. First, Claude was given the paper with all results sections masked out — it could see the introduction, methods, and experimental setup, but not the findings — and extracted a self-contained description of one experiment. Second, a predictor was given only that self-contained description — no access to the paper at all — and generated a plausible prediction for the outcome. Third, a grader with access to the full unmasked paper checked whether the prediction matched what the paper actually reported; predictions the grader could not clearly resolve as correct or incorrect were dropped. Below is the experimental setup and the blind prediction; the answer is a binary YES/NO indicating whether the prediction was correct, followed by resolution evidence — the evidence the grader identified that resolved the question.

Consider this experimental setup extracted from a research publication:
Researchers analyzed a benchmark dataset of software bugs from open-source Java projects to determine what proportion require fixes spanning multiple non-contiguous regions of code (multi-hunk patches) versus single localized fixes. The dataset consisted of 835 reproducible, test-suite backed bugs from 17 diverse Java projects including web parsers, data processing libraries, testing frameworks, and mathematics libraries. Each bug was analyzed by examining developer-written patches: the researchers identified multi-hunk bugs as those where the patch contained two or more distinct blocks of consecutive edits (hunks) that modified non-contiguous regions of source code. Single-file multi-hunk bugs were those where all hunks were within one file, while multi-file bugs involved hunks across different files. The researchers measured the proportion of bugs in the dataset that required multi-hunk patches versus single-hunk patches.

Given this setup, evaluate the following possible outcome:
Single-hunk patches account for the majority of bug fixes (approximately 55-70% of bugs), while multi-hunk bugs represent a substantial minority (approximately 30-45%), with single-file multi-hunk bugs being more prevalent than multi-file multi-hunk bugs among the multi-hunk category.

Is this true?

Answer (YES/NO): YES